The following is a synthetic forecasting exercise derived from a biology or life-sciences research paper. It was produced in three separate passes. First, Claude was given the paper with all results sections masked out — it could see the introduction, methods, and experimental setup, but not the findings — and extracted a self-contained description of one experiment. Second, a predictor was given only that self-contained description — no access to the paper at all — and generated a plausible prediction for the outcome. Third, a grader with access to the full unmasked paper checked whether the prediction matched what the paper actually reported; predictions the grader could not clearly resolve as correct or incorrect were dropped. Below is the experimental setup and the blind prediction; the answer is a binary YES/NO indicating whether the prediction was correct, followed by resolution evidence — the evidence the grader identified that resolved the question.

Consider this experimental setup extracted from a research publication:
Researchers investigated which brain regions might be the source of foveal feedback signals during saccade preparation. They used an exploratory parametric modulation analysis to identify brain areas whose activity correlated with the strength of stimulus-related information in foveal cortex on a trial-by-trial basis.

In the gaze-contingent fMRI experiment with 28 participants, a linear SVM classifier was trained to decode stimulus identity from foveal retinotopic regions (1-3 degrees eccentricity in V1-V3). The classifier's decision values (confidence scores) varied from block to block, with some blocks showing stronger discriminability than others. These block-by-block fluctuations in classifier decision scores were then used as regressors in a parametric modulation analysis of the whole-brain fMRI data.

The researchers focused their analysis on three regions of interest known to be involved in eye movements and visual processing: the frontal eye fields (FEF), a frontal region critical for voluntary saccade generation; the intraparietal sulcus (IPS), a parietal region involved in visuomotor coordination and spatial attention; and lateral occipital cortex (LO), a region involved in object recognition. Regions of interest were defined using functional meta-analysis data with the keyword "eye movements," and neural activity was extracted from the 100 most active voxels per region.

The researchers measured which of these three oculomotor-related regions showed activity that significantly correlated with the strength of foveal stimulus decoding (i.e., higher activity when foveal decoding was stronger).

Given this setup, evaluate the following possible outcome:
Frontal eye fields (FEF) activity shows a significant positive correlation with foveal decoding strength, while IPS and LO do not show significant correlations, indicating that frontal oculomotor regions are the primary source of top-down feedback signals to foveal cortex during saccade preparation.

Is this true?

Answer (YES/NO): NO